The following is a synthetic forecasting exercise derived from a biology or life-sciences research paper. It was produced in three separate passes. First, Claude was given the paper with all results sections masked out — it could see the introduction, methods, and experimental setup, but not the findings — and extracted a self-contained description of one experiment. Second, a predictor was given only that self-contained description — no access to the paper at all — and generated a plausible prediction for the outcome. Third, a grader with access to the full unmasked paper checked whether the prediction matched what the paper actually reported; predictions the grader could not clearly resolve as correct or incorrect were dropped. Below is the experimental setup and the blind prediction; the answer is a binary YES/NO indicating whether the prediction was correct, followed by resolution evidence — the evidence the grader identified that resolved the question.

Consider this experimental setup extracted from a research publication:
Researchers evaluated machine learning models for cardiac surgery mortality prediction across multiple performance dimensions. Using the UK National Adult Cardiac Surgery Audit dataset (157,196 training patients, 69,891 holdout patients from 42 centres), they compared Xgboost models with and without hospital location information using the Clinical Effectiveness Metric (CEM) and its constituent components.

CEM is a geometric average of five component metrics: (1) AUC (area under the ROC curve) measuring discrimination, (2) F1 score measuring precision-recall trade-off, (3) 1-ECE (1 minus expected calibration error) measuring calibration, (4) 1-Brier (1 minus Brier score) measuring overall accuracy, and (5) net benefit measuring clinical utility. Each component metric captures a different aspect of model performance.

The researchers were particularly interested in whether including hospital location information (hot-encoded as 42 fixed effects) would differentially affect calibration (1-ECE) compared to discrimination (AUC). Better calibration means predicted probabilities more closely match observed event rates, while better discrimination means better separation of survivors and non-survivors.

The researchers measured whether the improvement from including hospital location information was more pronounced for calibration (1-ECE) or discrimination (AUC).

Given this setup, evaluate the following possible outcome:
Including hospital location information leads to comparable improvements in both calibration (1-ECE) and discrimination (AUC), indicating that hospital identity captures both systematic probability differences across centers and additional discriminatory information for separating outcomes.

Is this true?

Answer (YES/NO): NO